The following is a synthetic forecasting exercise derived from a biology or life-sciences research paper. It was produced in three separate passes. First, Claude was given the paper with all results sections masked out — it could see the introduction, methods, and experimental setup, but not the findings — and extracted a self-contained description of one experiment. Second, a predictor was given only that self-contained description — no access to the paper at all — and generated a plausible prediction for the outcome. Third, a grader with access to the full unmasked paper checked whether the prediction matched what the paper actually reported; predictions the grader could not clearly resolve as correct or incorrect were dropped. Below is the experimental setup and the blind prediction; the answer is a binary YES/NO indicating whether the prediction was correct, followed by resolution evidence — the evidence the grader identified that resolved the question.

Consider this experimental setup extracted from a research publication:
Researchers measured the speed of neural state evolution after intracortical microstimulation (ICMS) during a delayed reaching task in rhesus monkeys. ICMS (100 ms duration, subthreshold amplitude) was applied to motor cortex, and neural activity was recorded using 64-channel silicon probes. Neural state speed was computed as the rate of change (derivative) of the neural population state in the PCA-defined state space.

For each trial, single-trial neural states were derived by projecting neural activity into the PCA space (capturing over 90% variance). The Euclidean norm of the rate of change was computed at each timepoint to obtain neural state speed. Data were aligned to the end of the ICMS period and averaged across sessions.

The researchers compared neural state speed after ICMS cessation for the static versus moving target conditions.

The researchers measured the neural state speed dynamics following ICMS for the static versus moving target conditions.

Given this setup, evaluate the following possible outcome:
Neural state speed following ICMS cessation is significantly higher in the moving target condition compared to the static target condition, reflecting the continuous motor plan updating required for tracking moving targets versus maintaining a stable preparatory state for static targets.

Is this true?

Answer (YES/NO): YES